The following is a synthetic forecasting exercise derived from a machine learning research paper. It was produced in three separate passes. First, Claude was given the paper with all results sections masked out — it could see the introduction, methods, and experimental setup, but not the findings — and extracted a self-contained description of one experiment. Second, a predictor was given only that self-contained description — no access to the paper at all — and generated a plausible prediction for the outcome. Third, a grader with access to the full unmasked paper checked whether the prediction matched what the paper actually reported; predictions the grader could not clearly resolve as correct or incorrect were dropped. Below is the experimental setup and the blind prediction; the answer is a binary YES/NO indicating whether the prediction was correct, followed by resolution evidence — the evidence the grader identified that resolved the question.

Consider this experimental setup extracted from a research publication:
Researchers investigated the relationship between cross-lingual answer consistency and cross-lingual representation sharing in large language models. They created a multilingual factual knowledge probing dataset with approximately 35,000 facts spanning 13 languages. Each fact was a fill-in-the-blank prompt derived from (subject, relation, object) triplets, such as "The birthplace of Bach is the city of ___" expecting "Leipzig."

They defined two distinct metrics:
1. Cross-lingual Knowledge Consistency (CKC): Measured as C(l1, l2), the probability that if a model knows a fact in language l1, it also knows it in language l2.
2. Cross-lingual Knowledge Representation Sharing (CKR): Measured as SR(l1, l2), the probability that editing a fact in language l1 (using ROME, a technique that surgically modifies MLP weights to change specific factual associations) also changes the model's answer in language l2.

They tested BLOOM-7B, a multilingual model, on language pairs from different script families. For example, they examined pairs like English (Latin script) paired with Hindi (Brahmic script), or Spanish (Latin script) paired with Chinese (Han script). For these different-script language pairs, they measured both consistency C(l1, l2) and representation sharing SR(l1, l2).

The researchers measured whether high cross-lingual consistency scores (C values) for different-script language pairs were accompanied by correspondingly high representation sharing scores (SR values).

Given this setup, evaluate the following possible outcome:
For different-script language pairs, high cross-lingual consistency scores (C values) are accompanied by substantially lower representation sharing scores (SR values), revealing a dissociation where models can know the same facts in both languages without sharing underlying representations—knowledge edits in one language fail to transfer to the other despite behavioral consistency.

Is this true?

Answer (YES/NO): YES